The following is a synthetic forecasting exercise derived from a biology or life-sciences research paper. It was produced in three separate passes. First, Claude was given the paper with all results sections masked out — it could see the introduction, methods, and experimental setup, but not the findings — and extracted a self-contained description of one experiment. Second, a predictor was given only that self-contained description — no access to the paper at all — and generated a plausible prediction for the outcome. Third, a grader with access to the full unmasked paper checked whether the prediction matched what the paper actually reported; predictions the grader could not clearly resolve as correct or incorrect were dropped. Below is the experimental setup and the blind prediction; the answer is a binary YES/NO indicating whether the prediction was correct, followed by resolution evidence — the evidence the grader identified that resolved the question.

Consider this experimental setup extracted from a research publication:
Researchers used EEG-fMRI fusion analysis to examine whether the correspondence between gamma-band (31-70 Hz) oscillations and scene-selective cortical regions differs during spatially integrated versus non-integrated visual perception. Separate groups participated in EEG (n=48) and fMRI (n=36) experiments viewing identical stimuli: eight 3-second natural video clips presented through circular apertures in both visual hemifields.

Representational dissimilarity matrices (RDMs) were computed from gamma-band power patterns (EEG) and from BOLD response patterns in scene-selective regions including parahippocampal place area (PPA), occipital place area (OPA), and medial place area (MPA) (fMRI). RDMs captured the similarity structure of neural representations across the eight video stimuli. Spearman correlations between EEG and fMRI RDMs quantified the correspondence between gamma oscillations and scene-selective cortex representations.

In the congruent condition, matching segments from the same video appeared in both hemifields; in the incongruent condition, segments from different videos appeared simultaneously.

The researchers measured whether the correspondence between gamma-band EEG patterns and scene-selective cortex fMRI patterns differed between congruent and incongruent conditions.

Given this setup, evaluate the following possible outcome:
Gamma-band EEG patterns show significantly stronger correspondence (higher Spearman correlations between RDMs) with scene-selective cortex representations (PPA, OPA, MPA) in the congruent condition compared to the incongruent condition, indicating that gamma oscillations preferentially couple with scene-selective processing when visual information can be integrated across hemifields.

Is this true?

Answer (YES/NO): NO